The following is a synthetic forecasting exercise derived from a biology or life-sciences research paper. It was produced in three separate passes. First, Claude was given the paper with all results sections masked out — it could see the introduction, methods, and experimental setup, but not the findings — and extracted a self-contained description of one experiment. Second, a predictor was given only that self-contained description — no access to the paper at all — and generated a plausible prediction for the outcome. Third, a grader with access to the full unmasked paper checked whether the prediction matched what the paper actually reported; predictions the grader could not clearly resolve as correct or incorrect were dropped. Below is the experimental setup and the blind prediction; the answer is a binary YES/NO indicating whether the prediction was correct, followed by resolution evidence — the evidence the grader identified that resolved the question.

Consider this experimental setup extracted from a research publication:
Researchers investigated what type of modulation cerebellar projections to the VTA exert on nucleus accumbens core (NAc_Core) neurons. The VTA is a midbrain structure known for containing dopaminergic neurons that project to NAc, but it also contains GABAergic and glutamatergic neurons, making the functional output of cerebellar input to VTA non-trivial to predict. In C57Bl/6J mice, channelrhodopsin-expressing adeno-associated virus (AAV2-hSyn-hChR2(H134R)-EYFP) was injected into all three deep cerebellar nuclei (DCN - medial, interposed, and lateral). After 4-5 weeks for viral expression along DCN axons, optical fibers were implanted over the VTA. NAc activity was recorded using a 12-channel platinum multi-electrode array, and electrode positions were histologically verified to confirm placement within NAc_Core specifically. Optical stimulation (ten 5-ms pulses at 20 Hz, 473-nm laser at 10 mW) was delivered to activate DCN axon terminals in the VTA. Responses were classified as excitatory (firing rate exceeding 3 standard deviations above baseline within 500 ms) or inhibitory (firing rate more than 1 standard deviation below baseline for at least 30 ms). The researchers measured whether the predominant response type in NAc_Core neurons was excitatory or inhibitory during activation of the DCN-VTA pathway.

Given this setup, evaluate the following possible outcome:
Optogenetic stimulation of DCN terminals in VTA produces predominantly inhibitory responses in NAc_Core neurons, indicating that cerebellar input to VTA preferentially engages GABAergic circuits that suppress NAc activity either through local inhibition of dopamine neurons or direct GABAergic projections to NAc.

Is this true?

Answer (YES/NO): NO